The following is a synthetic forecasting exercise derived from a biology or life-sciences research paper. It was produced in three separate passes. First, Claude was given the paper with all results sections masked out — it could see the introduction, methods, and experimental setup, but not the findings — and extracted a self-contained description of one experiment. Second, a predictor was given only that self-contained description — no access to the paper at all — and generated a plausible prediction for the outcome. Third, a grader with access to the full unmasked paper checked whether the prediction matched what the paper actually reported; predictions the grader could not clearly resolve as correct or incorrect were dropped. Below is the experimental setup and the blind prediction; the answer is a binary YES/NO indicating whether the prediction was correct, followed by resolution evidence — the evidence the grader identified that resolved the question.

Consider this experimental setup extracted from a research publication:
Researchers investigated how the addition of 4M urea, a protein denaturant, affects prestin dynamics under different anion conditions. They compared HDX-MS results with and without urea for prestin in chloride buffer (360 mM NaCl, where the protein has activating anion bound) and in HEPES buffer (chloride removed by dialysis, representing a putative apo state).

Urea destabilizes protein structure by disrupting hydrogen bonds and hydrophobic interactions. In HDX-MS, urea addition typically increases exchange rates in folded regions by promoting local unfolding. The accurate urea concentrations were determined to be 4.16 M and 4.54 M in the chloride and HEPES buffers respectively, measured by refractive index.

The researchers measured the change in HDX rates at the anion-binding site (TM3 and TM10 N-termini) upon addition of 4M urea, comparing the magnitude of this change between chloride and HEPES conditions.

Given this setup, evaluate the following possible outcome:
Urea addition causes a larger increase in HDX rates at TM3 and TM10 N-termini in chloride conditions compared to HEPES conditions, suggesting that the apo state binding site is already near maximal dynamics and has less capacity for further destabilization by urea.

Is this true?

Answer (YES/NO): YES